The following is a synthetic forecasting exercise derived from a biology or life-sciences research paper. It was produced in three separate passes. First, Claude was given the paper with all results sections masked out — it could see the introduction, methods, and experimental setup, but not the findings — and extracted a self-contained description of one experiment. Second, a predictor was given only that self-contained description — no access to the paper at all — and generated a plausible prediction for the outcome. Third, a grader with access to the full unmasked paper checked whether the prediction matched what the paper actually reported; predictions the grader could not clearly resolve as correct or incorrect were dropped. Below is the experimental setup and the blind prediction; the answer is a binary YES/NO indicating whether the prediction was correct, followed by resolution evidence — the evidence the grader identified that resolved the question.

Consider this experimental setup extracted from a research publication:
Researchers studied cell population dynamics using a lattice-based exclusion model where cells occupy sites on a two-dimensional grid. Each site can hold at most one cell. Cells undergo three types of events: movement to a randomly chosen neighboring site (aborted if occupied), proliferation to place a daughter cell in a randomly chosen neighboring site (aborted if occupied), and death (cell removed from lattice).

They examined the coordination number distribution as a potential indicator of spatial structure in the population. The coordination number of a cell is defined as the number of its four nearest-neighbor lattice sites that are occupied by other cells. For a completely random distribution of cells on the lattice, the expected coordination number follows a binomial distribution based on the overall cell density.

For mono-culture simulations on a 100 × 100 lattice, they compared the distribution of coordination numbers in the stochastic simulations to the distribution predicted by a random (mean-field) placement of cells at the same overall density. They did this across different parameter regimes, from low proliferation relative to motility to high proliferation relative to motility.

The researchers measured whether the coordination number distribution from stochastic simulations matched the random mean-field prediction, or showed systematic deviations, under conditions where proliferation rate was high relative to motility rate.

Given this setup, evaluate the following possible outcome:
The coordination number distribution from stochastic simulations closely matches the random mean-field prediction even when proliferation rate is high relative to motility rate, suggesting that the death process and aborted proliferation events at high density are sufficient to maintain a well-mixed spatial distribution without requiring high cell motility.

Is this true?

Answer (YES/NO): NO